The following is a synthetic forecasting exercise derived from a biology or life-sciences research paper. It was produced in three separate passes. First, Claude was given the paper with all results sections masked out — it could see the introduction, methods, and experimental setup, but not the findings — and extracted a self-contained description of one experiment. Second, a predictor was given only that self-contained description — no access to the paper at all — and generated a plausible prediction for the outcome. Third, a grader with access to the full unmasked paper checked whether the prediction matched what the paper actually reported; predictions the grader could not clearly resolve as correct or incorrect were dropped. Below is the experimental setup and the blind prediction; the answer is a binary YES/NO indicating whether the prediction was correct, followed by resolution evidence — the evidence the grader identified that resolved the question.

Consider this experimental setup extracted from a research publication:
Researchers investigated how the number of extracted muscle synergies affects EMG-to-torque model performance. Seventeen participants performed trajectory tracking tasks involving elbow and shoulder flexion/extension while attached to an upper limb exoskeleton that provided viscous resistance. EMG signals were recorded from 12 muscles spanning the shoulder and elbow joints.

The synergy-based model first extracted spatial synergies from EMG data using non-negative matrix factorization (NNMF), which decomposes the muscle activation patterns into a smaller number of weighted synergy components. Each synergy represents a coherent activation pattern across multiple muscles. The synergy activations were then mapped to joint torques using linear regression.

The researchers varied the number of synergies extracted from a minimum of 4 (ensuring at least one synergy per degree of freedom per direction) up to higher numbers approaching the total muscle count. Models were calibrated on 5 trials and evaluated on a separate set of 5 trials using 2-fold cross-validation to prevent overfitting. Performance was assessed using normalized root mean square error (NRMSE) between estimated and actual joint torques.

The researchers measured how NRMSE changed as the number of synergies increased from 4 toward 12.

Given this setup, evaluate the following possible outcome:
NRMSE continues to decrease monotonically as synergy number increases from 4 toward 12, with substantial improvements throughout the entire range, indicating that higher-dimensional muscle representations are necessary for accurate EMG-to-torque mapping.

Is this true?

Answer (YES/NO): NO